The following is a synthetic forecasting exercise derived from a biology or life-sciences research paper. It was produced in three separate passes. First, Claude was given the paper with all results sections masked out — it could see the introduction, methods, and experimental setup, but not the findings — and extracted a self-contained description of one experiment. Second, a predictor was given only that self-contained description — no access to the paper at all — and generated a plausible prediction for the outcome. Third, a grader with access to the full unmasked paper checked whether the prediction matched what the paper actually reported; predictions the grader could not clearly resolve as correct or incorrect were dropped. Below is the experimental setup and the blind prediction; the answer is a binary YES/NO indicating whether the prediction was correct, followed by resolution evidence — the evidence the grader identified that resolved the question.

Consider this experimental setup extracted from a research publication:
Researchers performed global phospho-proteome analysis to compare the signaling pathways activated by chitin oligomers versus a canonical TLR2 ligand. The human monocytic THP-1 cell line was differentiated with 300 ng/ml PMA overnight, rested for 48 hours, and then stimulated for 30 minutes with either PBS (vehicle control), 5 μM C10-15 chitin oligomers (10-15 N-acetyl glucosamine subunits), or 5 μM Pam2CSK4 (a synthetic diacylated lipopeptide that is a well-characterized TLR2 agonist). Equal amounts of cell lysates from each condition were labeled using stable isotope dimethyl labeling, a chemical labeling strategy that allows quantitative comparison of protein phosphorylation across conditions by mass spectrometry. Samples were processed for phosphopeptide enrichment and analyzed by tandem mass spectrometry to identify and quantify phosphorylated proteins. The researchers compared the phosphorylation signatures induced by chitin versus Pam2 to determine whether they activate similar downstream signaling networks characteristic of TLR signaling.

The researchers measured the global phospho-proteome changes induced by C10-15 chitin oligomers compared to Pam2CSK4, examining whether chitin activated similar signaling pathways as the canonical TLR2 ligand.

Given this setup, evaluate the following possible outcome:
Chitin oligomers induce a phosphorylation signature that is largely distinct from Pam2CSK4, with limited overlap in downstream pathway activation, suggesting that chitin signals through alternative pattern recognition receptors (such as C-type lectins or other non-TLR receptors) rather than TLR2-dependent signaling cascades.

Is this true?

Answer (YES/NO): NO